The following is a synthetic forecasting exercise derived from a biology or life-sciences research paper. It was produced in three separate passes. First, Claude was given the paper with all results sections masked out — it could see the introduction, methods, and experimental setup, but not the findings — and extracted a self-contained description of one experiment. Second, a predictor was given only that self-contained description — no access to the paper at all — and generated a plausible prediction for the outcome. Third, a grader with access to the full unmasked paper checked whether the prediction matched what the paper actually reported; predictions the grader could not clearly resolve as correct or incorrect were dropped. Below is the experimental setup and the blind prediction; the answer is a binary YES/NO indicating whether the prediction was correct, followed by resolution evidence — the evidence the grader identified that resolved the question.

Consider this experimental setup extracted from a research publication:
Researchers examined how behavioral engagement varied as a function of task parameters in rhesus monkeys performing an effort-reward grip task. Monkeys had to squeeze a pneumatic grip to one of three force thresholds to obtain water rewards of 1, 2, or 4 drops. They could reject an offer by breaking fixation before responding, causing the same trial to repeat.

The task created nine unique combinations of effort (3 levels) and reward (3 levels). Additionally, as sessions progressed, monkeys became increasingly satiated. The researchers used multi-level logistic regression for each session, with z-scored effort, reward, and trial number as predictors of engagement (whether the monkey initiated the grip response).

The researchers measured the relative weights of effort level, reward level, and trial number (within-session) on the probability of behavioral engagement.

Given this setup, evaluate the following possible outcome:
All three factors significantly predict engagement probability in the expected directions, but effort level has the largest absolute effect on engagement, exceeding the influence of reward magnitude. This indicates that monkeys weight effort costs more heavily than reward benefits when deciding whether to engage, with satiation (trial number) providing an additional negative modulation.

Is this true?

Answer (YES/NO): NO